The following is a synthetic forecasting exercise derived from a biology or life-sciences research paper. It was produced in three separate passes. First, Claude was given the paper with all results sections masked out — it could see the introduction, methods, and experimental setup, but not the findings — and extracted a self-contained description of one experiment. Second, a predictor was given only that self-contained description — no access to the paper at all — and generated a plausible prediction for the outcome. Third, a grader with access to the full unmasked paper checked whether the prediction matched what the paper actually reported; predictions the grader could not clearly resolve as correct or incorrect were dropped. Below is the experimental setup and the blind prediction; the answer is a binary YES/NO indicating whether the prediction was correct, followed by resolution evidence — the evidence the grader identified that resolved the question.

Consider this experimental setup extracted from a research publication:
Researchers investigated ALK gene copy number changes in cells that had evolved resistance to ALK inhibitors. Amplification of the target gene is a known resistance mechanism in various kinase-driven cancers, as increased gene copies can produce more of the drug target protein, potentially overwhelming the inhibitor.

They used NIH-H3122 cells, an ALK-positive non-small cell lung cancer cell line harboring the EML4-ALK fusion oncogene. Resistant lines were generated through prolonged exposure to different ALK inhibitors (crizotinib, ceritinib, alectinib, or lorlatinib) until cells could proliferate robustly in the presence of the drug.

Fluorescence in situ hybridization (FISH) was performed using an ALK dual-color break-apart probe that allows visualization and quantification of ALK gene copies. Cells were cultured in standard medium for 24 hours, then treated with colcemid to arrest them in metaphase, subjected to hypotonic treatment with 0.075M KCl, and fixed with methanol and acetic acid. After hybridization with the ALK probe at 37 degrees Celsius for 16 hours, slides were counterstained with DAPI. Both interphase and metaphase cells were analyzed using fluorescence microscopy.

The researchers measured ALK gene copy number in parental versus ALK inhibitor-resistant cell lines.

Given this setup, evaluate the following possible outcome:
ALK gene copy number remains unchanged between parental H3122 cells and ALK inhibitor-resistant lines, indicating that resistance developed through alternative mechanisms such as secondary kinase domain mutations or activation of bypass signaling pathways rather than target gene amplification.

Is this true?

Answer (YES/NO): NO